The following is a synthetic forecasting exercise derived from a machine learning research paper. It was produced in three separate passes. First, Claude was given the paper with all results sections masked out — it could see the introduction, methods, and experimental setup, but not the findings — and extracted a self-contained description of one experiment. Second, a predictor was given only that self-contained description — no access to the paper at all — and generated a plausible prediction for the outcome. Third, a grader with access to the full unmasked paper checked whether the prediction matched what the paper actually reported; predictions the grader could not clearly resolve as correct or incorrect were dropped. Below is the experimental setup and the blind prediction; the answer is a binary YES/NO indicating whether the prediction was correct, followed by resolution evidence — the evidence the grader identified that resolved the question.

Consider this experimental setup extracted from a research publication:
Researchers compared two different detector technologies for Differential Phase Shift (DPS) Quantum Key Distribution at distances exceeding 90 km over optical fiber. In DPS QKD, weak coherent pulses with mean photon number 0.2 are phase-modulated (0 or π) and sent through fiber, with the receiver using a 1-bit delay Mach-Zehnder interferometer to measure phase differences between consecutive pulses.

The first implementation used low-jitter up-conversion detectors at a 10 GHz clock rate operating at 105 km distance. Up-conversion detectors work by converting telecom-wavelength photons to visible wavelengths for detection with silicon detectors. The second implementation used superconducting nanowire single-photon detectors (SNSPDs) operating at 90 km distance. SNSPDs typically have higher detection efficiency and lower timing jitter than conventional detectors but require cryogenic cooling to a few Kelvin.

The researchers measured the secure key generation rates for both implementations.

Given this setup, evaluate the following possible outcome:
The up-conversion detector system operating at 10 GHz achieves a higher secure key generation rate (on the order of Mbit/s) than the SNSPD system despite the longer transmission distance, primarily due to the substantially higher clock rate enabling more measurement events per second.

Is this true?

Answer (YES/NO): NO